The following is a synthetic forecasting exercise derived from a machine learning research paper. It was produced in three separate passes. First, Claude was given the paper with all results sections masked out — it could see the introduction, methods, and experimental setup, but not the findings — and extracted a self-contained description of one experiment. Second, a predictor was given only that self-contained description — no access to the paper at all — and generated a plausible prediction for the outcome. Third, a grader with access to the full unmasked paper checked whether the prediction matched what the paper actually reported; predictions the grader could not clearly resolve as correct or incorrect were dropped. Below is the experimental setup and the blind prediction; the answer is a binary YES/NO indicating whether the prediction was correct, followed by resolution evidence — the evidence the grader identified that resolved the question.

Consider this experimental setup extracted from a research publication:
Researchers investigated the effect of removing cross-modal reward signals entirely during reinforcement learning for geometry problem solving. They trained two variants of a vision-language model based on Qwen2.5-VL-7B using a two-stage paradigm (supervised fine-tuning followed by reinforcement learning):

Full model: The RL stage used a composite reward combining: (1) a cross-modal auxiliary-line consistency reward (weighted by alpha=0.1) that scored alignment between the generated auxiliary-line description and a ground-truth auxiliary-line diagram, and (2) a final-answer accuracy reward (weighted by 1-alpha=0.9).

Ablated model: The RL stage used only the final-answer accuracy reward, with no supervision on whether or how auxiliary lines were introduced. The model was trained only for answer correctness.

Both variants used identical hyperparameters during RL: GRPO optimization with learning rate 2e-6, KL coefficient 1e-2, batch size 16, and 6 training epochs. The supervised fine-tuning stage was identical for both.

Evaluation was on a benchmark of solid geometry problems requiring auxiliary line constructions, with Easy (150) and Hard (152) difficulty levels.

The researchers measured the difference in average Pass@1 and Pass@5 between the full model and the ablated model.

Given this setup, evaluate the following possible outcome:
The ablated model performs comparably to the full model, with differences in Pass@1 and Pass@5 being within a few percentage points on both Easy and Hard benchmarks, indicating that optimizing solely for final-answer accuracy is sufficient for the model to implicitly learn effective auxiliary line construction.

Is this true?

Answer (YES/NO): NO